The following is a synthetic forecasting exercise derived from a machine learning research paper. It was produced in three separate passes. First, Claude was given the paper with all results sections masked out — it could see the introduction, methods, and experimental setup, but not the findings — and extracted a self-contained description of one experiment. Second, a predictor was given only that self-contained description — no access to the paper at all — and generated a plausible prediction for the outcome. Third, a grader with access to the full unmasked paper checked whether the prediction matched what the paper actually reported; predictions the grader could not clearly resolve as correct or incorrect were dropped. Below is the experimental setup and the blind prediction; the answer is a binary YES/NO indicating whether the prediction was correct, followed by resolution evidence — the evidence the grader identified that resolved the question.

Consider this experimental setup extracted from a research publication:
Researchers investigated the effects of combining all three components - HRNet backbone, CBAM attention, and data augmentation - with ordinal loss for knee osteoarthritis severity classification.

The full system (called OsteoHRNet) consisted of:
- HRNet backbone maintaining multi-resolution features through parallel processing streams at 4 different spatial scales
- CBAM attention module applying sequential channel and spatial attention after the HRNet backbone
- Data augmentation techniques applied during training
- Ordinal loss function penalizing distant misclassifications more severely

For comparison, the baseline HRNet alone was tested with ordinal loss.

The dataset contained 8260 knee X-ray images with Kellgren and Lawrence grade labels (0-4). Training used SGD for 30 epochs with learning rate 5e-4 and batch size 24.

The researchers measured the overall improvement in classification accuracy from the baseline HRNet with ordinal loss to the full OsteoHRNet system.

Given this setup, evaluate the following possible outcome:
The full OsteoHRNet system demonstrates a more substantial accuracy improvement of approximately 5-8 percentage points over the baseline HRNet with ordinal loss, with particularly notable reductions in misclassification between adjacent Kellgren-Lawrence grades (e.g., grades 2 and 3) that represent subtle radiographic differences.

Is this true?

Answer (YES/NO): YES